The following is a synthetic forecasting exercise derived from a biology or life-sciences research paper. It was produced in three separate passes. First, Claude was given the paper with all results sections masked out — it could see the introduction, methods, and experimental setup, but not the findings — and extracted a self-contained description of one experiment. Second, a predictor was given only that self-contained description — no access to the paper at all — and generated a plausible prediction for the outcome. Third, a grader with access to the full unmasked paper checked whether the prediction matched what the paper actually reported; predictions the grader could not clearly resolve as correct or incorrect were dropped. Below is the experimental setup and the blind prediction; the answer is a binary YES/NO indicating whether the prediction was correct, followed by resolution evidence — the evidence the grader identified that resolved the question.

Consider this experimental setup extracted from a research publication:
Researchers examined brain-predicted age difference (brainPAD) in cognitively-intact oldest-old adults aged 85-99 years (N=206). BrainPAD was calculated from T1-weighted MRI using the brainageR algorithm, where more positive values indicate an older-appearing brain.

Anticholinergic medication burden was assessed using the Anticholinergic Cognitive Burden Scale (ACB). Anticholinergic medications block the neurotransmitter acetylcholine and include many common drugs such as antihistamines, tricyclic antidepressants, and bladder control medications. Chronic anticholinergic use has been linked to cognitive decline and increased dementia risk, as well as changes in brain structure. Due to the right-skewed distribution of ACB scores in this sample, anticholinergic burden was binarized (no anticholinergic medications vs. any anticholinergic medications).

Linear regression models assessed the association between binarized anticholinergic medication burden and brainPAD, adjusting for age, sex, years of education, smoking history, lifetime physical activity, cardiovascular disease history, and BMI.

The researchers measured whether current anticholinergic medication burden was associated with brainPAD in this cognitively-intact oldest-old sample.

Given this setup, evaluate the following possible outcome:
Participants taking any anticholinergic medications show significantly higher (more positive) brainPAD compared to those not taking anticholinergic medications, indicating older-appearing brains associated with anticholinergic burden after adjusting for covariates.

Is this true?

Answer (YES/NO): NO